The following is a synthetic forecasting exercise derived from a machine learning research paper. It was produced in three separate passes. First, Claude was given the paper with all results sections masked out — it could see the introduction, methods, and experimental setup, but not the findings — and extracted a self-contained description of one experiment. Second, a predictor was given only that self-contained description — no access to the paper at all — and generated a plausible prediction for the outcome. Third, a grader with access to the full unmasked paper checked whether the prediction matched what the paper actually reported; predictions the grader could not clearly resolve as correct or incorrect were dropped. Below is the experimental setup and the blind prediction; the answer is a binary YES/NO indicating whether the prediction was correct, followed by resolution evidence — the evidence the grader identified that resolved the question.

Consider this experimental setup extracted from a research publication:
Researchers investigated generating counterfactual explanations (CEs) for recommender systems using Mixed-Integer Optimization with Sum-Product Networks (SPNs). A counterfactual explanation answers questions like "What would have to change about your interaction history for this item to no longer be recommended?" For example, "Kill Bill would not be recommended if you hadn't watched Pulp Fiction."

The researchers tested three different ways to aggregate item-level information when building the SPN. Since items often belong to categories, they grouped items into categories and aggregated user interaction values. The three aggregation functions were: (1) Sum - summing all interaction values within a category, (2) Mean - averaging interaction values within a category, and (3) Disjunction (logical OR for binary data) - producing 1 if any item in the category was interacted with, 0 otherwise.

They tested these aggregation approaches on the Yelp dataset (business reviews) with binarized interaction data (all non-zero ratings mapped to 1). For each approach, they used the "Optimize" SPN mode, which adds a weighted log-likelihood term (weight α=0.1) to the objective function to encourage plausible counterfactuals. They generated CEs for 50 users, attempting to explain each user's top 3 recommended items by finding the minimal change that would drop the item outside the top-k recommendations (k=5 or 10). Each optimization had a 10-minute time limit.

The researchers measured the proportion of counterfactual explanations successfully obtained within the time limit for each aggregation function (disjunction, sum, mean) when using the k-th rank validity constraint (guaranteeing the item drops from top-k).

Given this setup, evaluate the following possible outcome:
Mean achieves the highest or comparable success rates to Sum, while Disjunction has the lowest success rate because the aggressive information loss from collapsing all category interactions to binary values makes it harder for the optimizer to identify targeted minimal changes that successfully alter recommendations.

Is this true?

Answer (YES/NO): NO